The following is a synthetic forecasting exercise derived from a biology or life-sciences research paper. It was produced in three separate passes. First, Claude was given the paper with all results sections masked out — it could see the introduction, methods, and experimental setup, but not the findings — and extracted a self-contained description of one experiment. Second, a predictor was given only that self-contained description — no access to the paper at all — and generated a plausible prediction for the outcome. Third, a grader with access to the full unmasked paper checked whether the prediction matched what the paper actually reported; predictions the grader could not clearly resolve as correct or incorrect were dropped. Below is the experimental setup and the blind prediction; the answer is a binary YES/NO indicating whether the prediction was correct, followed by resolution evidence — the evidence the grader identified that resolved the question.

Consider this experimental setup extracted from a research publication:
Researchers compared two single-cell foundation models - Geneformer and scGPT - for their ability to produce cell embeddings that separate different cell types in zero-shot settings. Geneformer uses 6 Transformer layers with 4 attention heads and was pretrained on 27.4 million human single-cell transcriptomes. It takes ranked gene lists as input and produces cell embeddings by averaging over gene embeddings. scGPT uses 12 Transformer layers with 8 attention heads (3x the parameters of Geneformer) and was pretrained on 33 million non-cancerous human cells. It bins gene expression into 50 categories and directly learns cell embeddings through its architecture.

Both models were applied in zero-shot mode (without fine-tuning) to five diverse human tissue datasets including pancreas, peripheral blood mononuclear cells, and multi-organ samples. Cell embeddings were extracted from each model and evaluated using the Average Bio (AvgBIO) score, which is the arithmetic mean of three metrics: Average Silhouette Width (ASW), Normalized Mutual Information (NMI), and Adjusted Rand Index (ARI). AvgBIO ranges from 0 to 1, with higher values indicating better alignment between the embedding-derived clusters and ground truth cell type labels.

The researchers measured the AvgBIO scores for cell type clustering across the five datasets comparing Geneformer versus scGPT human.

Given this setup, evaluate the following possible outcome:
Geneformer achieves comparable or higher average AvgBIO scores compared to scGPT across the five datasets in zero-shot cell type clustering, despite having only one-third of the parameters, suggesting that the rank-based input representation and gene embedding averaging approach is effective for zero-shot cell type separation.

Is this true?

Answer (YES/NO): NO